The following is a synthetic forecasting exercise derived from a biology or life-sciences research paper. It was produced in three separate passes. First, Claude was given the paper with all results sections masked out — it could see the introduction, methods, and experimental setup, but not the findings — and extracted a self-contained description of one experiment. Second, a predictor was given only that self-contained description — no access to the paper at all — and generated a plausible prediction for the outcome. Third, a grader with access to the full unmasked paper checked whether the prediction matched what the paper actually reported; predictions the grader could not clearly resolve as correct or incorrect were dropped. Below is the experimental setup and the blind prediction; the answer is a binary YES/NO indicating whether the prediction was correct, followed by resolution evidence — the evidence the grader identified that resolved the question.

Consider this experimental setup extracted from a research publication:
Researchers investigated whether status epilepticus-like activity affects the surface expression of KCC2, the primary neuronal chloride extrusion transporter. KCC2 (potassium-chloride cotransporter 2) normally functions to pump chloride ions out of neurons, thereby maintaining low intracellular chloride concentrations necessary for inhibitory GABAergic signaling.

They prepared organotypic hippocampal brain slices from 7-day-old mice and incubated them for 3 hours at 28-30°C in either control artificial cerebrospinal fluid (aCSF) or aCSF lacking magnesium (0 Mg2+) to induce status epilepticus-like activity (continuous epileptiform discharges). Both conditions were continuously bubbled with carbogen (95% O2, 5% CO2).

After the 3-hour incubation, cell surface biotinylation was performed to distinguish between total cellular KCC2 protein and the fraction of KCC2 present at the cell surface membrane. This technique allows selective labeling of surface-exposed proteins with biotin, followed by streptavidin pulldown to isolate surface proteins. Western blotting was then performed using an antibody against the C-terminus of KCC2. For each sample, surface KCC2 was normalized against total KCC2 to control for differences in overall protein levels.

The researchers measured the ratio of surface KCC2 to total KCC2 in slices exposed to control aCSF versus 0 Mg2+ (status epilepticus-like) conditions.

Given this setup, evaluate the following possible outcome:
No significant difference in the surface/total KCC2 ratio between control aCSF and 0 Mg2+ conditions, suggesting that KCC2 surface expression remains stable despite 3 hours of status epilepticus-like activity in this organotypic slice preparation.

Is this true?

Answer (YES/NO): NO